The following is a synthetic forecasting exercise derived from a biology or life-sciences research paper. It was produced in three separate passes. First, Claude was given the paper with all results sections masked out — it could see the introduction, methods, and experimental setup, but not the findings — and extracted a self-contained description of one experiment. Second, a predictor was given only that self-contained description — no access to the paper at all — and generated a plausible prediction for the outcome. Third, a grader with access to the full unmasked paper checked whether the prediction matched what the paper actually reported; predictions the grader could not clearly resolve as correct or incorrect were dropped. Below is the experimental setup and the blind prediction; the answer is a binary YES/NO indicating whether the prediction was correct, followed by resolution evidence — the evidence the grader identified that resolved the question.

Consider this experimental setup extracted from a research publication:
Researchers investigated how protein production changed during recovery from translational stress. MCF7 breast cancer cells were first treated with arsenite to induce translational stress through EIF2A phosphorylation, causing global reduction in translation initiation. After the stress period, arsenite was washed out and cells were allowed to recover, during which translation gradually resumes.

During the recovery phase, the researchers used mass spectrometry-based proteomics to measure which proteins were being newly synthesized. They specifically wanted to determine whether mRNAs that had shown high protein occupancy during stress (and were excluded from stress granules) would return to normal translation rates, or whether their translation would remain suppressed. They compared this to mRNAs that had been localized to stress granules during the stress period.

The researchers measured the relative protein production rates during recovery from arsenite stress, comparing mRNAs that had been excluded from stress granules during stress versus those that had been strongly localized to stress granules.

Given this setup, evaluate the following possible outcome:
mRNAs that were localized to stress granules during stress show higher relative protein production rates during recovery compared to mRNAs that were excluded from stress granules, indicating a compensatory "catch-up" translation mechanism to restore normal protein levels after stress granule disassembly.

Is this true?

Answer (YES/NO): NO